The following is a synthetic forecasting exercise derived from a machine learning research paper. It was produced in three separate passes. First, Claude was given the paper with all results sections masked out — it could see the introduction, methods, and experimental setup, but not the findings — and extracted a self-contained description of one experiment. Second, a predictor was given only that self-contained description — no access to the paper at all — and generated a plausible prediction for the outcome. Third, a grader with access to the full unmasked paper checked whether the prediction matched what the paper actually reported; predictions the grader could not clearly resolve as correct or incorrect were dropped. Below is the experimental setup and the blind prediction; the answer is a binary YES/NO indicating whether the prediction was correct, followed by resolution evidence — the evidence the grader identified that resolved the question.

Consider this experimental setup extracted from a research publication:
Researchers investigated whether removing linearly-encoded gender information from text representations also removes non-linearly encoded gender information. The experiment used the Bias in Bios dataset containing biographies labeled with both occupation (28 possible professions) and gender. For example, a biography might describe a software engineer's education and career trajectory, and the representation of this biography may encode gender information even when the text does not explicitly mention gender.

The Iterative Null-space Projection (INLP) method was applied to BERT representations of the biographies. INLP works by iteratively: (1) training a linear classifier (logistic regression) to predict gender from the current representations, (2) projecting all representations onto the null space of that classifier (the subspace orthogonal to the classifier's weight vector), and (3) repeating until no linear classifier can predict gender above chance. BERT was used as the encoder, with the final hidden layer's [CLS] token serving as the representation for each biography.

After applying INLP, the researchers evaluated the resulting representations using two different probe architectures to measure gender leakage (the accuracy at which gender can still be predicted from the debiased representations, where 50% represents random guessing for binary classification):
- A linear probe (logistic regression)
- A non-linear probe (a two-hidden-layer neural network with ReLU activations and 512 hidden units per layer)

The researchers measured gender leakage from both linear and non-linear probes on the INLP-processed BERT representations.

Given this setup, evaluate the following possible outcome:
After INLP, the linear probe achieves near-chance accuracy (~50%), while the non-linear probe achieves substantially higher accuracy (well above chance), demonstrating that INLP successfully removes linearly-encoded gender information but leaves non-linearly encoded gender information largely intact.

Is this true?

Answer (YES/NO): YES